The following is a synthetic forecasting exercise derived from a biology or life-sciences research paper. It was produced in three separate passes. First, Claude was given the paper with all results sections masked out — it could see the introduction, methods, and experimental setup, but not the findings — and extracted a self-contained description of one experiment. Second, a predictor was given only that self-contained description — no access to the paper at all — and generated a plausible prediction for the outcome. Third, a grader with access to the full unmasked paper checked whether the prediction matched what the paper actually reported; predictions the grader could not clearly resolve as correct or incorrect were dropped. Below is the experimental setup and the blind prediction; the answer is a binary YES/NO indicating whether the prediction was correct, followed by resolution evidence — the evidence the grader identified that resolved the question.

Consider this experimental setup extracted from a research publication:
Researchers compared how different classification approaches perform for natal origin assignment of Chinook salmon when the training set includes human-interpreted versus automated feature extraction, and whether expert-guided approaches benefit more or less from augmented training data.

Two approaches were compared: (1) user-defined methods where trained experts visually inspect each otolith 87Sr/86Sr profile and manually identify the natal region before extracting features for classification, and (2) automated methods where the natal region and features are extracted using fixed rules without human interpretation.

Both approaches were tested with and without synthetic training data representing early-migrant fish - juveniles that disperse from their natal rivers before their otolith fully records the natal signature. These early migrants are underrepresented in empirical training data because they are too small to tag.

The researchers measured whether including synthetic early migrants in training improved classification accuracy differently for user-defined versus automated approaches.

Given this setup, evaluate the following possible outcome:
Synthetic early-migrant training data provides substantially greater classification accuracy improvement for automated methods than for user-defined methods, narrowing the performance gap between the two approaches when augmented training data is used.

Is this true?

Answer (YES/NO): YES